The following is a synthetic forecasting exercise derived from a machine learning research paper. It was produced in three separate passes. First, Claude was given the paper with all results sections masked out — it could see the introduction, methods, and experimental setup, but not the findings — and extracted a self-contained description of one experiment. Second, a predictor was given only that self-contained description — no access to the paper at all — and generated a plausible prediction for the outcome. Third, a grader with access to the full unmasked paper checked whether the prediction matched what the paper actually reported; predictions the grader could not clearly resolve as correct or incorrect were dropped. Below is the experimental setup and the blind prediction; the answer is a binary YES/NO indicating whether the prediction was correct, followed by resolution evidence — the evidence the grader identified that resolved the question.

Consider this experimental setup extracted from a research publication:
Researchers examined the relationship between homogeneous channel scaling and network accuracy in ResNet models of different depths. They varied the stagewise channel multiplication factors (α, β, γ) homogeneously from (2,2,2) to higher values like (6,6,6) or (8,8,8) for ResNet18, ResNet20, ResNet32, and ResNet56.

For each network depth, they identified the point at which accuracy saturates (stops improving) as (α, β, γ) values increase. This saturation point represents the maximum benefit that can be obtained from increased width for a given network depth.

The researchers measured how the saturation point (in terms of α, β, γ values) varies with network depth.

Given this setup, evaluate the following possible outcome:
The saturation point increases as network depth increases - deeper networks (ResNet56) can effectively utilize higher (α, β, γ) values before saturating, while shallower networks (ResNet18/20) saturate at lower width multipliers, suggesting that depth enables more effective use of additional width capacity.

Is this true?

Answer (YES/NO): YES